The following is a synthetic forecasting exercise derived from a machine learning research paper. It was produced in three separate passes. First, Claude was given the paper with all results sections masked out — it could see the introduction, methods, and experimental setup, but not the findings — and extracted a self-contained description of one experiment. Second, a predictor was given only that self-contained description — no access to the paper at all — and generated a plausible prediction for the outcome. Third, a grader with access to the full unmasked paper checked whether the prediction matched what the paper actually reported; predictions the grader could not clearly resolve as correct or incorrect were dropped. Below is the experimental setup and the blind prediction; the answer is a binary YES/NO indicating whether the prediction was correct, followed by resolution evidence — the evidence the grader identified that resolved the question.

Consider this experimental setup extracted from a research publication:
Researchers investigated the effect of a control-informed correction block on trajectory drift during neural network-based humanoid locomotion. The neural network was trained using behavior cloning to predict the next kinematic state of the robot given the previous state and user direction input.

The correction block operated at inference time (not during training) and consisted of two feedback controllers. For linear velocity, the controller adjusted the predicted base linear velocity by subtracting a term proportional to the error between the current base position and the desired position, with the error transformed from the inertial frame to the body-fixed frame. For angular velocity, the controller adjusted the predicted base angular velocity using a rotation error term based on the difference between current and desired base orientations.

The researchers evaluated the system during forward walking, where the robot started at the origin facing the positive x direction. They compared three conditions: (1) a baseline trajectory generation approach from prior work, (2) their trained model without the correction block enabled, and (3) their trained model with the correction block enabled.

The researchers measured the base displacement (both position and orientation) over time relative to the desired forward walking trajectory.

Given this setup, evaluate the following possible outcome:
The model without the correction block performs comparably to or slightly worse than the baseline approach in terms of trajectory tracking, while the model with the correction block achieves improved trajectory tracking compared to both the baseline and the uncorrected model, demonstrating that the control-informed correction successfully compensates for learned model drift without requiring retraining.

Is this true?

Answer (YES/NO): NO